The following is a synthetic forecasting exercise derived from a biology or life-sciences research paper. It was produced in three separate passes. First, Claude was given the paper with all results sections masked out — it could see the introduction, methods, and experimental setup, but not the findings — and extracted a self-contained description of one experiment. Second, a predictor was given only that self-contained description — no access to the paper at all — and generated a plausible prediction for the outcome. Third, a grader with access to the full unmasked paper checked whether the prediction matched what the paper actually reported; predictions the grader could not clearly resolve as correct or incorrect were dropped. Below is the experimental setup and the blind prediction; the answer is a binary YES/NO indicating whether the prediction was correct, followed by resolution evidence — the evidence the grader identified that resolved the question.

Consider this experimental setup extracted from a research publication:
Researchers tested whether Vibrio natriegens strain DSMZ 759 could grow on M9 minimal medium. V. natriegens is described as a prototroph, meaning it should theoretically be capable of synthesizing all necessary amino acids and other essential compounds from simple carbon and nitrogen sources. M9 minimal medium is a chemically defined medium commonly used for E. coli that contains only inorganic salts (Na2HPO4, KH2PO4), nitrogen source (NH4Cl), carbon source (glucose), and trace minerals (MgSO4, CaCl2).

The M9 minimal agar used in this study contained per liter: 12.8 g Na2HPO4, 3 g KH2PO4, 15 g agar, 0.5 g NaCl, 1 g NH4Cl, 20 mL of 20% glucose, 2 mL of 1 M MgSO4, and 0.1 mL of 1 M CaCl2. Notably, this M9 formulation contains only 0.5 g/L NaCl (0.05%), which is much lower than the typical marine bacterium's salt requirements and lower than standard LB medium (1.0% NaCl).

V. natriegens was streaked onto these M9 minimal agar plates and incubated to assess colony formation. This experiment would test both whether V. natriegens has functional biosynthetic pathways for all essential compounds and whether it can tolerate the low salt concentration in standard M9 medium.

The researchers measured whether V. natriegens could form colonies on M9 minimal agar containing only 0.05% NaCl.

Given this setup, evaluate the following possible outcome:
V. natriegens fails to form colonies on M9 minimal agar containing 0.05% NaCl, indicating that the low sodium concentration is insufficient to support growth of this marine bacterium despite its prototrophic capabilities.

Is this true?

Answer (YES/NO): NO